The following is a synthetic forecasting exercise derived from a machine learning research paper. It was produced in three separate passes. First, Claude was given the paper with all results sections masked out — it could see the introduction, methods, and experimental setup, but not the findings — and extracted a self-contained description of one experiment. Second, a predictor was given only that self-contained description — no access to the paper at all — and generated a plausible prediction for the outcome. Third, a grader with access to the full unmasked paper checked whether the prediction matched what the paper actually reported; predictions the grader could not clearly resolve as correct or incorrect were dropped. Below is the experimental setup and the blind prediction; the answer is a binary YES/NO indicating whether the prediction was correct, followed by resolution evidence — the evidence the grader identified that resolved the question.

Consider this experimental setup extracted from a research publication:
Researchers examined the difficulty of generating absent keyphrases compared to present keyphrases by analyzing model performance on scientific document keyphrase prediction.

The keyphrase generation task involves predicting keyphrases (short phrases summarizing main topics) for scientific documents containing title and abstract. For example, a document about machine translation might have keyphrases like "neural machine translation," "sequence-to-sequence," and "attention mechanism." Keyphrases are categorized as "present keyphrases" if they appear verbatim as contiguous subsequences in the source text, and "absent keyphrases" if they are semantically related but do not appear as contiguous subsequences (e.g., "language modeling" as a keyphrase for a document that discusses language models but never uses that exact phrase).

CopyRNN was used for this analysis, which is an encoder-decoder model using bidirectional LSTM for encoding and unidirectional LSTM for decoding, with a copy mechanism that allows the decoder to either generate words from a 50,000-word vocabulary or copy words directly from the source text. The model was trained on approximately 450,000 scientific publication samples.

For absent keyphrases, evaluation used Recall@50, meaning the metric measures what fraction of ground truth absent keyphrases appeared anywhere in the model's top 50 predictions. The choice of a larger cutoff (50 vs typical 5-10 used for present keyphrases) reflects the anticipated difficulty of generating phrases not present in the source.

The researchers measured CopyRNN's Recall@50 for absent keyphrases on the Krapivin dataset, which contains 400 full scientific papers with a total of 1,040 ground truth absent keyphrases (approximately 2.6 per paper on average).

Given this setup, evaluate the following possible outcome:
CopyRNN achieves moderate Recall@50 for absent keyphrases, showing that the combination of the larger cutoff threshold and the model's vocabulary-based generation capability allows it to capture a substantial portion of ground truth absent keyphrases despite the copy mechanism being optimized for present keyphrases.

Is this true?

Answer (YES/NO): NO